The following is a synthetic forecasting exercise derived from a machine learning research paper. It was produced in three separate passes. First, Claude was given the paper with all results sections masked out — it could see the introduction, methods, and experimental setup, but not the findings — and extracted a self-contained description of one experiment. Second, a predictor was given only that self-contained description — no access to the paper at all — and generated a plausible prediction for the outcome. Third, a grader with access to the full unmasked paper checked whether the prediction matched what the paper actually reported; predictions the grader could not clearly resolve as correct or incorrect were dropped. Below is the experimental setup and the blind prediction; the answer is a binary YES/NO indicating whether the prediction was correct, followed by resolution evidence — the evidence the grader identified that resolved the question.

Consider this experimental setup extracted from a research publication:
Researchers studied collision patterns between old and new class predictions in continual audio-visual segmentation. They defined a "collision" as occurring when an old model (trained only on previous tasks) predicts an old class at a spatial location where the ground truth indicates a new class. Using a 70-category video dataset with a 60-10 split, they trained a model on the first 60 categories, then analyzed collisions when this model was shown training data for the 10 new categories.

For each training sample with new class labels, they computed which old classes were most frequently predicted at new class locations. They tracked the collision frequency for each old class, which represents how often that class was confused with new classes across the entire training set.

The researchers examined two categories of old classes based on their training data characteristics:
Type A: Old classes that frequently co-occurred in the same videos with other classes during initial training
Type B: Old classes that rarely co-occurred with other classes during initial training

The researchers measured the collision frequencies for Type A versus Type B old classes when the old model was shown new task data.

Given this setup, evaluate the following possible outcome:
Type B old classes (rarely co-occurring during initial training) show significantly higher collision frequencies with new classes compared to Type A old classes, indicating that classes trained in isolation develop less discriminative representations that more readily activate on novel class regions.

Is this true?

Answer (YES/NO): NO